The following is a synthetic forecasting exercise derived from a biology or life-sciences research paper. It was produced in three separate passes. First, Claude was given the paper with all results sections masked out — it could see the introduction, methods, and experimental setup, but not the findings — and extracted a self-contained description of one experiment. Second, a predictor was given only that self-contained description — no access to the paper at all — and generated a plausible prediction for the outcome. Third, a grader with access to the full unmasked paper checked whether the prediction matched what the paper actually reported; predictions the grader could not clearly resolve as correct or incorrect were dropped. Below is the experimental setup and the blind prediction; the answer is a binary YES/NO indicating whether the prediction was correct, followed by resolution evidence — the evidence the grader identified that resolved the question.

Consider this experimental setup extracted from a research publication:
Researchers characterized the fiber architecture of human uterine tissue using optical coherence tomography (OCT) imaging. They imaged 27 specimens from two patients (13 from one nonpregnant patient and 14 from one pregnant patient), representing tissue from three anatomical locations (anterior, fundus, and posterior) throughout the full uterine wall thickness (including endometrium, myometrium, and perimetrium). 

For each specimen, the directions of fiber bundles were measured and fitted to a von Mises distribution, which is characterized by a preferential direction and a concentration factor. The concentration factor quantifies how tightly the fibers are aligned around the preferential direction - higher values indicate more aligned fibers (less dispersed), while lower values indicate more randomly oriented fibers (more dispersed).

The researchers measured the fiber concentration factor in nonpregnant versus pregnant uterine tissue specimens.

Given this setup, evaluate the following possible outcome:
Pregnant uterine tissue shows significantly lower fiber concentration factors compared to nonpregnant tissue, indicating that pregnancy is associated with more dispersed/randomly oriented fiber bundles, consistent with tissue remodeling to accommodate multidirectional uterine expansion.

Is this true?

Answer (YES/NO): YES